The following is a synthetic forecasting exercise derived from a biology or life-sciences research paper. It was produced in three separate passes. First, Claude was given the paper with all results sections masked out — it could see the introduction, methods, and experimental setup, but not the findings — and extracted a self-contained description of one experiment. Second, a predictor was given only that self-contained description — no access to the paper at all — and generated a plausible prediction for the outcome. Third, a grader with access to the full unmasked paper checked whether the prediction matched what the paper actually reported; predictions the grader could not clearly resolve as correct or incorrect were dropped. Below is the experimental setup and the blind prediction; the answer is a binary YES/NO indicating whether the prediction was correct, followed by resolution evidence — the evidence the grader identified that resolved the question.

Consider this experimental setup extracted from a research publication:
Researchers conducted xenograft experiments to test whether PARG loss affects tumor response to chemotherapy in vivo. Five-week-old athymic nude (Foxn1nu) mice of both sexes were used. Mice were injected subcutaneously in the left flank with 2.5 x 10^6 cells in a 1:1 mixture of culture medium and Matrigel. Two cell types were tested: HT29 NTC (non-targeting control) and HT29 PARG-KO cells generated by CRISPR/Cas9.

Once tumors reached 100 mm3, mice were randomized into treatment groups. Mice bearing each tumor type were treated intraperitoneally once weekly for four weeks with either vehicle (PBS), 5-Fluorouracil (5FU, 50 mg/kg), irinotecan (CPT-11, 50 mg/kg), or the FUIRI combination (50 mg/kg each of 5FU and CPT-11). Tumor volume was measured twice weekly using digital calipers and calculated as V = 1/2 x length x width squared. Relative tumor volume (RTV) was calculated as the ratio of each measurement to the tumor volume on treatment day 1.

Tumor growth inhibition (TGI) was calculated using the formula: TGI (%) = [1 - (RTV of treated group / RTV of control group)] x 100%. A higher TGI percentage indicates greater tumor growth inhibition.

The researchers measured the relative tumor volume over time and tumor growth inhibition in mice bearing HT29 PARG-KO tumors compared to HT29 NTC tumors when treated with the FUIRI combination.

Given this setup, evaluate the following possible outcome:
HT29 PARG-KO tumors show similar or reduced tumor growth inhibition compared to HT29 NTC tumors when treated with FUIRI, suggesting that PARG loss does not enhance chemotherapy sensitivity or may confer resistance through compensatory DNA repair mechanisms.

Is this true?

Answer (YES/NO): YES